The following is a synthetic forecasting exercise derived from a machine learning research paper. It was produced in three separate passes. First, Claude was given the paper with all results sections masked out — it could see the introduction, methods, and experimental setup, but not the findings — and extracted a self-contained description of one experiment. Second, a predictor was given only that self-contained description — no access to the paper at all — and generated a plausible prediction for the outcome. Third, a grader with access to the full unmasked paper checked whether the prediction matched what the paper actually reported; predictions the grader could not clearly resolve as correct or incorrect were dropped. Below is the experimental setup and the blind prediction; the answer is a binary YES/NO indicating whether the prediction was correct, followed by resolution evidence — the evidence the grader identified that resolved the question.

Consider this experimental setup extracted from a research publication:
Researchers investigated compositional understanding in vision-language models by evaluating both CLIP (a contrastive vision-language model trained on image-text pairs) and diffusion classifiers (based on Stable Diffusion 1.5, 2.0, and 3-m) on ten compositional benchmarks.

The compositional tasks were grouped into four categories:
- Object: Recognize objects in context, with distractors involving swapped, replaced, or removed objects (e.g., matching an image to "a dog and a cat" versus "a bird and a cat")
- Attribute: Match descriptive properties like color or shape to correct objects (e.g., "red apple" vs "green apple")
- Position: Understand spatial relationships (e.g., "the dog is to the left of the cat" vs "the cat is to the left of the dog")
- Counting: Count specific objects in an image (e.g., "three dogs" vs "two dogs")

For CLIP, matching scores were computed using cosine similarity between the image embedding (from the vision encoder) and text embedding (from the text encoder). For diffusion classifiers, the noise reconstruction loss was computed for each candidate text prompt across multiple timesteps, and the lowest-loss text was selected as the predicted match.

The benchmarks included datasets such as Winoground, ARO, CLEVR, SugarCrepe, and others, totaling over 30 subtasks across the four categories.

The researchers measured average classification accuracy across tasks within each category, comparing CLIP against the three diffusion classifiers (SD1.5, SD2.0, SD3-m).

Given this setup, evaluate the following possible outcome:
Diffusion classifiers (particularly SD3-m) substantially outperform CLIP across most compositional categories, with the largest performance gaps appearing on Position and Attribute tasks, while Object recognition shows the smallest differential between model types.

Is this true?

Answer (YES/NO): NO